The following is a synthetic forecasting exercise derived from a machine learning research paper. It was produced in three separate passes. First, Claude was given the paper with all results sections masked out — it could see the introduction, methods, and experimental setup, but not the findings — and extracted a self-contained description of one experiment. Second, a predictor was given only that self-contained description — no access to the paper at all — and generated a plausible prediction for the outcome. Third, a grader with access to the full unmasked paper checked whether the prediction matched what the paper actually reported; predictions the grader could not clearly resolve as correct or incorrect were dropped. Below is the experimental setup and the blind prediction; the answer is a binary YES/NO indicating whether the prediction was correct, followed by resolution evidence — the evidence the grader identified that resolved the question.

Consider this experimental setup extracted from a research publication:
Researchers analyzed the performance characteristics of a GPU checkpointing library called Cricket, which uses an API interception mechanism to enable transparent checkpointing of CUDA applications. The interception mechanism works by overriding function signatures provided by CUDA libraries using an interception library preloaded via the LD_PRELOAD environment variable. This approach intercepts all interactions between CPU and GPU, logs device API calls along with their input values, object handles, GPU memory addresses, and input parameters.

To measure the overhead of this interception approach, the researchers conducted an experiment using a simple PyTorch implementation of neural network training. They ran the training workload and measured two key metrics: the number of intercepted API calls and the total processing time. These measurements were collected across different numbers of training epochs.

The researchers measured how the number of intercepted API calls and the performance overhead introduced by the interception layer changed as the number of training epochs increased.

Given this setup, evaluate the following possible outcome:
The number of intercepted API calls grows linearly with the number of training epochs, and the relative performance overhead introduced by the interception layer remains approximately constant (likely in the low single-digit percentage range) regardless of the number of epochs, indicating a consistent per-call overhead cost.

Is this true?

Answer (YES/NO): NO